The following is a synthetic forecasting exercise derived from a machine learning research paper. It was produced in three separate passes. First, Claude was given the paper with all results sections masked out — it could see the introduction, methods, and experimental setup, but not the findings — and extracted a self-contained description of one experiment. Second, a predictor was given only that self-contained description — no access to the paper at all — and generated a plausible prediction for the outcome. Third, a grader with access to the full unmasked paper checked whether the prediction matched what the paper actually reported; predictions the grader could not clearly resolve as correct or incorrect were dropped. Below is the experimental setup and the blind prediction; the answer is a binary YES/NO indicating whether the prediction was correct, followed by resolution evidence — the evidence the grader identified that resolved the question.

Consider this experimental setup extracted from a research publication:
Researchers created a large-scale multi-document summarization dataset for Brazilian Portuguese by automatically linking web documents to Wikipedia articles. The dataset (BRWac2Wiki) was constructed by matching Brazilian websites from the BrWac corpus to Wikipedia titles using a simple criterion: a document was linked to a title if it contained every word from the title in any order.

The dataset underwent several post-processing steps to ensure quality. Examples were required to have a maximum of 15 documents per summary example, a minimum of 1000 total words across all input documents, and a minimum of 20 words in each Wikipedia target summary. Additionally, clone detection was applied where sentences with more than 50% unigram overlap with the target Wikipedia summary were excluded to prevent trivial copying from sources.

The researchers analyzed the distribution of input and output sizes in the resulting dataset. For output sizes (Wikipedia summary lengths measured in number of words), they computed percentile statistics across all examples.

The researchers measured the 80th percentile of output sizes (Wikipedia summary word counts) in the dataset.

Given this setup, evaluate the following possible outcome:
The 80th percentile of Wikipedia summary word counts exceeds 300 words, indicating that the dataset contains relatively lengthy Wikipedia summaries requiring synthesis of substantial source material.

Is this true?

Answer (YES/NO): NO